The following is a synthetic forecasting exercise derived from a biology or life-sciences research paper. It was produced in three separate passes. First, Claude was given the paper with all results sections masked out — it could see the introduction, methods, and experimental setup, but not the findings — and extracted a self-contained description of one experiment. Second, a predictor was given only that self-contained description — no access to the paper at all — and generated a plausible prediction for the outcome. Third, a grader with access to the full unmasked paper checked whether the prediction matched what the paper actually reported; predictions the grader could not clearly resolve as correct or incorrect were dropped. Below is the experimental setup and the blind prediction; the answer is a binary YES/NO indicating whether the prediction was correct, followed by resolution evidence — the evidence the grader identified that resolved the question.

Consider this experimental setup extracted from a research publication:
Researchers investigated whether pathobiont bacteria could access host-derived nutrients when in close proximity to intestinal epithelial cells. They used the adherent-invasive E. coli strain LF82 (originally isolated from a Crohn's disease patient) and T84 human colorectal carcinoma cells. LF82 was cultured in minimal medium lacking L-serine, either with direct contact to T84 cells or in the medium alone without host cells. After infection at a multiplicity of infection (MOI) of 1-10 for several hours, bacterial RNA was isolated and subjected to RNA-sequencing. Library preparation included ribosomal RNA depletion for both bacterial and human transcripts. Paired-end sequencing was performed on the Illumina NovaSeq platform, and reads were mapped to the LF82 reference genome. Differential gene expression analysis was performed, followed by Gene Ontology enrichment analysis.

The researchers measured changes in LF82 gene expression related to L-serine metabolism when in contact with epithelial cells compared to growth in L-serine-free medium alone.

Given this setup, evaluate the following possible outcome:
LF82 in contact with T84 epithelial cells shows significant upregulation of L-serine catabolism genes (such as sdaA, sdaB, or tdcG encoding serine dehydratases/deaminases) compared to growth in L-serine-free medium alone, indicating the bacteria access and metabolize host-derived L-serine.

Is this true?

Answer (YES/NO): YES